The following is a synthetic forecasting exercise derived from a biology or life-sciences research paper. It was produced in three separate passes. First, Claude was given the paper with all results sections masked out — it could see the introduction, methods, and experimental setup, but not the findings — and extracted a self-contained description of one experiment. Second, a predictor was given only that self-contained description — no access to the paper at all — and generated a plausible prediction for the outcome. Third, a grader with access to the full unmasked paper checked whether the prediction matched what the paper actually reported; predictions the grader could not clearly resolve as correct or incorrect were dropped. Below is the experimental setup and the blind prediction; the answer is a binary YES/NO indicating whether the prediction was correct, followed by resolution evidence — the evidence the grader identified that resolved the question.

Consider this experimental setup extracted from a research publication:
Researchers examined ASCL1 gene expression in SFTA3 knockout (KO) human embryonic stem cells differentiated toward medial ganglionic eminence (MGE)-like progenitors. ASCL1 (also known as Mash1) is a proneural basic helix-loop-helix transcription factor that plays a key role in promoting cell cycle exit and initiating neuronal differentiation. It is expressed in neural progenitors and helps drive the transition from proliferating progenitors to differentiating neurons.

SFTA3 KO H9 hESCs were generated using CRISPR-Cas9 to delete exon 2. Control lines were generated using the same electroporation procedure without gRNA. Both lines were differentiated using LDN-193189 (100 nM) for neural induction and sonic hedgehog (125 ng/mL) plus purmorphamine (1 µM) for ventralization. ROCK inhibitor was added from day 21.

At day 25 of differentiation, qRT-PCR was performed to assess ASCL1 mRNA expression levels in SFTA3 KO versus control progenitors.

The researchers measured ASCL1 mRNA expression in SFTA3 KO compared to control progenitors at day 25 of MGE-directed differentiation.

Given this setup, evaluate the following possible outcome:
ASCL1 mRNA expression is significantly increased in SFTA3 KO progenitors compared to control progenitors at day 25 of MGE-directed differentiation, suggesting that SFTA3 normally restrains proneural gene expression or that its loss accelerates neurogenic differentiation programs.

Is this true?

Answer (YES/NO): NO